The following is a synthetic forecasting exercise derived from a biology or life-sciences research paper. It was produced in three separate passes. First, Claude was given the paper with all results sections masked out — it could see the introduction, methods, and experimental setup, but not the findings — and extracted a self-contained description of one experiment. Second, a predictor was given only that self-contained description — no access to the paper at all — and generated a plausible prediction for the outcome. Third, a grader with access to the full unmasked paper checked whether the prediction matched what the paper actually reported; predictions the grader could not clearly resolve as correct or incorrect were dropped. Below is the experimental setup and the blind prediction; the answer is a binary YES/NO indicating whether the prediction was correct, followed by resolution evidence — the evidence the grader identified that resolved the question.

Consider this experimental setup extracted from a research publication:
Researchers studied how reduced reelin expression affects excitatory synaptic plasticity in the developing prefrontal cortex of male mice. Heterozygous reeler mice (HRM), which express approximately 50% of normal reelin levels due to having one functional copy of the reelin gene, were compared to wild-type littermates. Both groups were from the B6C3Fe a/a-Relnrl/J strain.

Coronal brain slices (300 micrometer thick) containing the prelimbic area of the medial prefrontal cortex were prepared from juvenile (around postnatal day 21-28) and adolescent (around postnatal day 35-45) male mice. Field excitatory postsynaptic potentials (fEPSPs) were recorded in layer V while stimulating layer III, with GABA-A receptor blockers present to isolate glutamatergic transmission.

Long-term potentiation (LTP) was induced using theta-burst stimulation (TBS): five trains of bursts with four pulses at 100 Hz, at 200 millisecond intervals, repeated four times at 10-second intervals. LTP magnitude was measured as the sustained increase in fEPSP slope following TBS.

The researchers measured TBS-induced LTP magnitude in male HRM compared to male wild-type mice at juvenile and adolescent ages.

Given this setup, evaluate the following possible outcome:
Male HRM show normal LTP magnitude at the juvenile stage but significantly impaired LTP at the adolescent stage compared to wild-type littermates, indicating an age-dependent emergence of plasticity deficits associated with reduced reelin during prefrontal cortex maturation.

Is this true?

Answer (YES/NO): NO